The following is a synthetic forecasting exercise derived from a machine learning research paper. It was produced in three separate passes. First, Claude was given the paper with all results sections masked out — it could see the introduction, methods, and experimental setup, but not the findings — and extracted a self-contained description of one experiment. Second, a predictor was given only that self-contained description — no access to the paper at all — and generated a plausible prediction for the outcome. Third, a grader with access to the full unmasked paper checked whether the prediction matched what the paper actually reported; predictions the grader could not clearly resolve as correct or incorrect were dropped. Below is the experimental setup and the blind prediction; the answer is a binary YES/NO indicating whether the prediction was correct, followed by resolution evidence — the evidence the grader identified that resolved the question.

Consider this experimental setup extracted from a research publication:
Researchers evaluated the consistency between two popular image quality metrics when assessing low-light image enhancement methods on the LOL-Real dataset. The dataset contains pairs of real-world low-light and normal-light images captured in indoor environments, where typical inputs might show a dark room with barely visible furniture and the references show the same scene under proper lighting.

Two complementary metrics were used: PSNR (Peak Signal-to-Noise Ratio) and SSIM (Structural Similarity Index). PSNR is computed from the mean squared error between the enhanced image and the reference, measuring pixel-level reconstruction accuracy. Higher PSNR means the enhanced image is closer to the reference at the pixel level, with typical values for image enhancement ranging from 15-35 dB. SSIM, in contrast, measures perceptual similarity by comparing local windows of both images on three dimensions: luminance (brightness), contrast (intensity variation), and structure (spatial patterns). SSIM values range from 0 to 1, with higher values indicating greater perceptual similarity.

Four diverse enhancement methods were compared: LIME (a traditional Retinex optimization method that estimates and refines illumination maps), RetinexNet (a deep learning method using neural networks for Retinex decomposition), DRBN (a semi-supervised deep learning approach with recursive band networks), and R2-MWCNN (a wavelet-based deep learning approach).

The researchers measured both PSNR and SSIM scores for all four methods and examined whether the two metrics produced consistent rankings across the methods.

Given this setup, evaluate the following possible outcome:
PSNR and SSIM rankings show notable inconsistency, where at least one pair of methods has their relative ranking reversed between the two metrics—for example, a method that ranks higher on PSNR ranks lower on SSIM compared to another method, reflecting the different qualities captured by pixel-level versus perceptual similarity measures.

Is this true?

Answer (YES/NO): NO